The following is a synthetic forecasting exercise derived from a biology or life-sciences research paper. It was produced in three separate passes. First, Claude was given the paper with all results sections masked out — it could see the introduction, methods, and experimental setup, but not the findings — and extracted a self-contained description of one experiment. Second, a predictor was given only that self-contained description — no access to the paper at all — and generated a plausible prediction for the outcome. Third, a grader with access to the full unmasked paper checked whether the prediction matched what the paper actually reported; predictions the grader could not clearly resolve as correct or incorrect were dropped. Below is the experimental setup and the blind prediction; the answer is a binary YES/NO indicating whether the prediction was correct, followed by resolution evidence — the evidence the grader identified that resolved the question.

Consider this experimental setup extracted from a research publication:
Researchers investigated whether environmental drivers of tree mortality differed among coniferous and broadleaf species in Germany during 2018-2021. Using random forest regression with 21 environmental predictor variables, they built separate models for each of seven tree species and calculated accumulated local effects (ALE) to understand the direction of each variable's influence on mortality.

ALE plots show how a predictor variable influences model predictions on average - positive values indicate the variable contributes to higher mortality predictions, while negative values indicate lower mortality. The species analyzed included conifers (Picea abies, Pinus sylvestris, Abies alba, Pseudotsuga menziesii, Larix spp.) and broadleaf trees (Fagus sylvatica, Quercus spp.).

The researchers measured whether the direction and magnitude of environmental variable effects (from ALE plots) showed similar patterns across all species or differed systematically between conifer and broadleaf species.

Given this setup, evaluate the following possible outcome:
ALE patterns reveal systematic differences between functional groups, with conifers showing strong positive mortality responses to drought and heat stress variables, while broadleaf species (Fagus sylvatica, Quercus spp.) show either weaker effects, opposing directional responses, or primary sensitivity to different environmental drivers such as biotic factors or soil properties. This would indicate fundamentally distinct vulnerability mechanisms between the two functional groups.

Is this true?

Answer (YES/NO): NO